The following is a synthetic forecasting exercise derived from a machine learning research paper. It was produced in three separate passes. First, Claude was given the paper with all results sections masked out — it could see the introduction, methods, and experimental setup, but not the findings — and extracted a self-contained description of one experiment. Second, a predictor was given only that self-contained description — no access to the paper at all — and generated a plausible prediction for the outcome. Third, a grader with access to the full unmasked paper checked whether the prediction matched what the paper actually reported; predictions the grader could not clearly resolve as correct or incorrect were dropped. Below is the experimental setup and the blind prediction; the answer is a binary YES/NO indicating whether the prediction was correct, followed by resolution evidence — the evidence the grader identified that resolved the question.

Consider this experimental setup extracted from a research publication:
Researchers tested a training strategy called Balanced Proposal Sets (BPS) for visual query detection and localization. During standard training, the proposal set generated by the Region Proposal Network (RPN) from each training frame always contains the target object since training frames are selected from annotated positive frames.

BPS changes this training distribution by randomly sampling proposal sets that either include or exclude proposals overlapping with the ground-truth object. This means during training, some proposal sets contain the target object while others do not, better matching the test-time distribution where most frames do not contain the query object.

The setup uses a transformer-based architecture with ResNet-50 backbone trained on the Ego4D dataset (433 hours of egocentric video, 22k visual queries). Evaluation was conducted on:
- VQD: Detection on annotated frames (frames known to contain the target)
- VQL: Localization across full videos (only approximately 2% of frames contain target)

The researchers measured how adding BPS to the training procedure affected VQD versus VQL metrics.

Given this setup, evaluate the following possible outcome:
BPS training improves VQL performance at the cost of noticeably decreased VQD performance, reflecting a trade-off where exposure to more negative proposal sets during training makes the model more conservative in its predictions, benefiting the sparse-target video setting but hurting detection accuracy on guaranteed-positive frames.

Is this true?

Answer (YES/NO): YES